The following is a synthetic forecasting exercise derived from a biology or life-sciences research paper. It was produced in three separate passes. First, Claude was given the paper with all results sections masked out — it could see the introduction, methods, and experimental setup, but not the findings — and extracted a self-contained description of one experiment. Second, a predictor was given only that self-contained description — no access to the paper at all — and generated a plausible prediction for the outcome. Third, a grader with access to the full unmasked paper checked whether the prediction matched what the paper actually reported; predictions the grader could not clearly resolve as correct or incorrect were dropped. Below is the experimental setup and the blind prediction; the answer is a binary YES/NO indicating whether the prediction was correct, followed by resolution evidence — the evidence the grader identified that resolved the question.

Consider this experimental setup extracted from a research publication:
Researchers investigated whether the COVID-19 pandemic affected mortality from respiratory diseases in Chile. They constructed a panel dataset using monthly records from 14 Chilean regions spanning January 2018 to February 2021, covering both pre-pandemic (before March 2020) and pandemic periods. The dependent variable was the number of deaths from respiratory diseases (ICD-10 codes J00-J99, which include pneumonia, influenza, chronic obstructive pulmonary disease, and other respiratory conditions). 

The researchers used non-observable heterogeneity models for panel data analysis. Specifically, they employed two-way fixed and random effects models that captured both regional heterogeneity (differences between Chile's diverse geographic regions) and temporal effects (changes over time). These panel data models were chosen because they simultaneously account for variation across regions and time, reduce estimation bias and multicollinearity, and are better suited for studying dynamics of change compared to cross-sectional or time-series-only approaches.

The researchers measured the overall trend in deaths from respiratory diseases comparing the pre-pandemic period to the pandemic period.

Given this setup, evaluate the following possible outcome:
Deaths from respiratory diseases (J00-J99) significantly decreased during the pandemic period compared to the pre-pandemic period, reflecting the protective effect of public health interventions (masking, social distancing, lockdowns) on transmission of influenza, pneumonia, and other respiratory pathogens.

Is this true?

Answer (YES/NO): YES